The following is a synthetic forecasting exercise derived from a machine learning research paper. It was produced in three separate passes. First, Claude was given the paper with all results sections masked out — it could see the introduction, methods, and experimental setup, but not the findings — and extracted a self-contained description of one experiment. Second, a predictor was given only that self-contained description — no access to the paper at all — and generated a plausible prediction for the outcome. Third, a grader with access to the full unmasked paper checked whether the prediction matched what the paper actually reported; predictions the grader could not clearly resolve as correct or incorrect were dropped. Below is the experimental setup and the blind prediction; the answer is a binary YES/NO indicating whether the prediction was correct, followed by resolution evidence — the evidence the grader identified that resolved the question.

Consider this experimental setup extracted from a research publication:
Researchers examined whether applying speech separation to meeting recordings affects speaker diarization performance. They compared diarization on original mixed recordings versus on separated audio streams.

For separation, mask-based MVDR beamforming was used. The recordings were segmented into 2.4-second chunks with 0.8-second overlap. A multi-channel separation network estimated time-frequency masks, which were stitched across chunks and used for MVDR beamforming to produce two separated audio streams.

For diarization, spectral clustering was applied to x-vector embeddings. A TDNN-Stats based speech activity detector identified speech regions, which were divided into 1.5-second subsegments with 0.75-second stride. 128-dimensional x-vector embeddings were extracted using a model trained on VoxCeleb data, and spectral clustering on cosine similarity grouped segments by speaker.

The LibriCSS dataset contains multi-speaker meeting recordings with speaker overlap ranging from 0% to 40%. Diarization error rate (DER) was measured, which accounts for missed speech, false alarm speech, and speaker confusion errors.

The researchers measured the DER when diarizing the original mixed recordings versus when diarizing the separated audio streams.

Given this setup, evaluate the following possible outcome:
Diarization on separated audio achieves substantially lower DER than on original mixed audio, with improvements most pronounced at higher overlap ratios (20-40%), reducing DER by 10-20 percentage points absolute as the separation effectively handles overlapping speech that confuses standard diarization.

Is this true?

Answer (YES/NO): NO